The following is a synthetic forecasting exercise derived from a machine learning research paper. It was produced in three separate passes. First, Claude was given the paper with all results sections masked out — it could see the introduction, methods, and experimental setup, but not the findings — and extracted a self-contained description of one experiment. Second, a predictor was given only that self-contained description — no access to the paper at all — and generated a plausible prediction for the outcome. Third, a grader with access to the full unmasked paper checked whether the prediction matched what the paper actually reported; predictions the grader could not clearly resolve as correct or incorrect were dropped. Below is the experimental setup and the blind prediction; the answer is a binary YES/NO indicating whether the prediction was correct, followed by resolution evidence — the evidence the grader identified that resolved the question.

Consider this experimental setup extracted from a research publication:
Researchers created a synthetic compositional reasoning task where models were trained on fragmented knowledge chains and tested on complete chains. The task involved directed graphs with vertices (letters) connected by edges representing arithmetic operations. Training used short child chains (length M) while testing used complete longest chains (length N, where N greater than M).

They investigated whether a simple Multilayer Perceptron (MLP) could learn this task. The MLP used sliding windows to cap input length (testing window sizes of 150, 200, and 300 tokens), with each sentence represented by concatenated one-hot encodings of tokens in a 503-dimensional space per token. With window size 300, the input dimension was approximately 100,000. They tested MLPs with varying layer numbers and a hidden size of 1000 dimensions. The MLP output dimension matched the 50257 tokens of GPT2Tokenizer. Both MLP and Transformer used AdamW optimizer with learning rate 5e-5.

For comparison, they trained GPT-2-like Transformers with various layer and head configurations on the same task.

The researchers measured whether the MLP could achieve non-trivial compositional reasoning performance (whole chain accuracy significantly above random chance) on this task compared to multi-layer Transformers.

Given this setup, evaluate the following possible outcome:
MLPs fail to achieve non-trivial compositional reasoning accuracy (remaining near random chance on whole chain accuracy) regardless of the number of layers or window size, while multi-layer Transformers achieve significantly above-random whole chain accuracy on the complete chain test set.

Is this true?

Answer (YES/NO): YES